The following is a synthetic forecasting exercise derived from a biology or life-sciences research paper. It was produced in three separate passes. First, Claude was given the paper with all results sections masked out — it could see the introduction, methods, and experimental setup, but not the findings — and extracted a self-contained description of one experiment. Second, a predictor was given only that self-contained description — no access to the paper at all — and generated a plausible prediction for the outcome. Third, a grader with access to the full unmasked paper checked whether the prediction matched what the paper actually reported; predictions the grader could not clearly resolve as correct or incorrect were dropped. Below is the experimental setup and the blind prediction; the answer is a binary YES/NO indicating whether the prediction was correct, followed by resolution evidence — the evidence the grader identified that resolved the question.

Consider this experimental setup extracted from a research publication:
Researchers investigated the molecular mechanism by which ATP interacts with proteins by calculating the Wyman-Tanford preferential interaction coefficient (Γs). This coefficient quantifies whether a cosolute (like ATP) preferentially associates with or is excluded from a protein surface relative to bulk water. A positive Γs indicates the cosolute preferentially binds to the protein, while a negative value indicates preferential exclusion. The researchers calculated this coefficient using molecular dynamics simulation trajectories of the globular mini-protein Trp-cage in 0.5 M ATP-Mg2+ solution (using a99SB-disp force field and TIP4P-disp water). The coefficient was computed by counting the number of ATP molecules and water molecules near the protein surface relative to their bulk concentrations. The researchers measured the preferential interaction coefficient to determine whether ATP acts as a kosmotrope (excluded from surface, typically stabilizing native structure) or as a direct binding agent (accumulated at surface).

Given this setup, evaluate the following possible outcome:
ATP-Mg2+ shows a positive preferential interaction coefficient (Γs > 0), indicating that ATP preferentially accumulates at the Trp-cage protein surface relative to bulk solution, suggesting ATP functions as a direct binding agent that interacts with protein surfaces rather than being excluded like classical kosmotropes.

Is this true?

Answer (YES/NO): YES